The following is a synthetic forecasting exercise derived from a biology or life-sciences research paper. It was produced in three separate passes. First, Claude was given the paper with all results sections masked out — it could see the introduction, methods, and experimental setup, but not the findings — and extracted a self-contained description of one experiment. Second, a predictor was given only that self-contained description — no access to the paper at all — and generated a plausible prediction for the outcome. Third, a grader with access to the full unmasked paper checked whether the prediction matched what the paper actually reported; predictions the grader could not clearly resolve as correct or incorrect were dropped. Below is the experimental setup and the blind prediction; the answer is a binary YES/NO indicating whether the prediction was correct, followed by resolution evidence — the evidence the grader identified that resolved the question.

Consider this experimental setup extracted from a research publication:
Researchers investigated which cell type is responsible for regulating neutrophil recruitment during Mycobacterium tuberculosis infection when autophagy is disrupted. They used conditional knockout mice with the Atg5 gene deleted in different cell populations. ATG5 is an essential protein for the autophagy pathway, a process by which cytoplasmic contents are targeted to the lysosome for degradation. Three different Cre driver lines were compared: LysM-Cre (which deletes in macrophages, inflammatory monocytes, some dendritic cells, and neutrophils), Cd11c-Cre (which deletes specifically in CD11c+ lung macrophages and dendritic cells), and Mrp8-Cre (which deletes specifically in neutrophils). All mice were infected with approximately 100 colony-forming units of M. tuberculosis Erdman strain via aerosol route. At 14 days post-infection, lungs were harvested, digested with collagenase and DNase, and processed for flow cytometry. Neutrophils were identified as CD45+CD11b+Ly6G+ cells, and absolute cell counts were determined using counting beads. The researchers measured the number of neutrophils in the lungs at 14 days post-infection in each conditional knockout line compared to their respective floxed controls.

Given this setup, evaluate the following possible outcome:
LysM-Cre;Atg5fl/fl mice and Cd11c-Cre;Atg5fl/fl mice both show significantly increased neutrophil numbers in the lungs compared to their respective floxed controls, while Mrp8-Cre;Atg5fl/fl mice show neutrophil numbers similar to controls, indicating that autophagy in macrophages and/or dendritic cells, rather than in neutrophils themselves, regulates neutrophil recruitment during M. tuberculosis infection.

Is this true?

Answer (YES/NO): YES